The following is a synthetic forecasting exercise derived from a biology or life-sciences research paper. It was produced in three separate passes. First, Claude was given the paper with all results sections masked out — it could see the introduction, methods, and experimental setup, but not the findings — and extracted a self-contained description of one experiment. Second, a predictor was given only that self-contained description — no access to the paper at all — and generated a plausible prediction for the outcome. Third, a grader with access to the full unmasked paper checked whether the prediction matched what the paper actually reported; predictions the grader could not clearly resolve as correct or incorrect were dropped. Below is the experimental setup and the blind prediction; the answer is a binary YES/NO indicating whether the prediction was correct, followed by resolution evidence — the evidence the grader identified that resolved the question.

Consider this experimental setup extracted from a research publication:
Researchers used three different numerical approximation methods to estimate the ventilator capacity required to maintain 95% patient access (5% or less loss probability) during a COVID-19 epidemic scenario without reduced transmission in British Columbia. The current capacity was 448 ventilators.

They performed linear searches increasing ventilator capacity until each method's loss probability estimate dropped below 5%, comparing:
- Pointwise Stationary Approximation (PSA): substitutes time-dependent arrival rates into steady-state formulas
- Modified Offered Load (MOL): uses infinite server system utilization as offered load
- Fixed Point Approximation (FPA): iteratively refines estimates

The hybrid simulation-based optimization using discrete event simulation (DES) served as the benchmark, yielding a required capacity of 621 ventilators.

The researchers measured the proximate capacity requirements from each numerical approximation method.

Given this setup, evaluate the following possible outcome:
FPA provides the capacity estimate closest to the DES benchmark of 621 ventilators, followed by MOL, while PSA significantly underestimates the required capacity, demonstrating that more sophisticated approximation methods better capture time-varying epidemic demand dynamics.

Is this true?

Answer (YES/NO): NO